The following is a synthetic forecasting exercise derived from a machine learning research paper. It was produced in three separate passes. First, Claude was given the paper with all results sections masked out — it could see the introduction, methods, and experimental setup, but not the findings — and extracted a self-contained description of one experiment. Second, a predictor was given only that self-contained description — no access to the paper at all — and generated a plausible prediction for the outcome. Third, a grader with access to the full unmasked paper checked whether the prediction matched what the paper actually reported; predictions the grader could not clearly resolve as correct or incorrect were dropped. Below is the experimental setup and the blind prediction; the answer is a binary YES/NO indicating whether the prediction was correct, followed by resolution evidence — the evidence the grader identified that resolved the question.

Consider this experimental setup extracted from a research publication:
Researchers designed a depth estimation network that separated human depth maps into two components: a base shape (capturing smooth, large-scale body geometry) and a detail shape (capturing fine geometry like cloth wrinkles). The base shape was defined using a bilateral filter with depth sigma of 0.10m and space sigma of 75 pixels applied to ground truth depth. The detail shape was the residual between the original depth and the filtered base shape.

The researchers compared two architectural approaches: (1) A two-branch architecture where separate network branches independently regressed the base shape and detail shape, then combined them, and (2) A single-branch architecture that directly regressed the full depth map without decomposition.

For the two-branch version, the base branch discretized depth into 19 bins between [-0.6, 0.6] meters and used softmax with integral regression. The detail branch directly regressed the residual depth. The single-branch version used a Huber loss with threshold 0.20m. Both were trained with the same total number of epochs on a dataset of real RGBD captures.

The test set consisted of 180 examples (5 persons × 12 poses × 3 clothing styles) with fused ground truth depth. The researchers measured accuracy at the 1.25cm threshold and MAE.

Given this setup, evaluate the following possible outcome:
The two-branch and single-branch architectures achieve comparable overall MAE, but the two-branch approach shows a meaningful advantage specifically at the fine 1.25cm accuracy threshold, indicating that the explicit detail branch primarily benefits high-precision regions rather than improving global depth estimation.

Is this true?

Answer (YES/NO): NO